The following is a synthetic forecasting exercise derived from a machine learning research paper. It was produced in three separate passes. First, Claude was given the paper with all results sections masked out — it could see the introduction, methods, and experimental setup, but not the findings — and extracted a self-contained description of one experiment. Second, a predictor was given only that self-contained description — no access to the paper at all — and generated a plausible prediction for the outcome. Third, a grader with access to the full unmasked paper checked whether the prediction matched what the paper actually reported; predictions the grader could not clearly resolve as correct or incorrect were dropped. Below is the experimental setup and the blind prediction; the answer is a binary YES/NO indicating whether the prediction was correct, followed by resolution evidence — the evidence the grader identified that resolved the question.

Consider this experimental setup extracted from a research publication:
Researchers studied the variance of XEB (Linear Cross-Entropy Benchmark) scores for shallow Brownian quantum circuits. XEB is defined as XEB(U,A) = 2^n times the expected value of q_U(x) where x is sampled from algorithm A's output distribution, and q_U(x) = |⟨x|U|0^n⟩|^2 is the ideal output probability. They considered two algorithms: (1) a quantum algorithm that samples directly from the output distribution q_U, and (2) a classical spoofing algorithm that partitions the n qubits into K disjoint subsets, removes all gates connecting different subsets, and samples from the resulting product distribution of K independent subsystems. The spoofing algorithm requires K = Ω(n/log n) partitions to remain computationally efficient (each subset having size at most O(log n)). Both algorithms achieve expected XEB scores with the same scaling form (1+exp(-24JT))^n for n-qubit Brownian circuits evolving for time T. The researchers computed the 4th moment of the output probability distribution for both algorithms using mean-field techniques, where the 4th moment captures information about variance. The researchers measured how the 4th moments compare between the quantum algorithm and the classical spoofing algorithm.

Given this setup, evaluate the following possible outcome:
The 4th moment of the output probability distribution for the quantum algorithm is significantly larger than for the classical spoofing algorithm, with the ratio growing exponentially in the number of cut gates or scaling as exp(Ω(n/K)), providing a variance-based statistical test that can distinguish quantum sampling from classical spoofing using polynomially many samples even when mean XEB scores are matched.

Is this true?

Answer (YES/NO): NO